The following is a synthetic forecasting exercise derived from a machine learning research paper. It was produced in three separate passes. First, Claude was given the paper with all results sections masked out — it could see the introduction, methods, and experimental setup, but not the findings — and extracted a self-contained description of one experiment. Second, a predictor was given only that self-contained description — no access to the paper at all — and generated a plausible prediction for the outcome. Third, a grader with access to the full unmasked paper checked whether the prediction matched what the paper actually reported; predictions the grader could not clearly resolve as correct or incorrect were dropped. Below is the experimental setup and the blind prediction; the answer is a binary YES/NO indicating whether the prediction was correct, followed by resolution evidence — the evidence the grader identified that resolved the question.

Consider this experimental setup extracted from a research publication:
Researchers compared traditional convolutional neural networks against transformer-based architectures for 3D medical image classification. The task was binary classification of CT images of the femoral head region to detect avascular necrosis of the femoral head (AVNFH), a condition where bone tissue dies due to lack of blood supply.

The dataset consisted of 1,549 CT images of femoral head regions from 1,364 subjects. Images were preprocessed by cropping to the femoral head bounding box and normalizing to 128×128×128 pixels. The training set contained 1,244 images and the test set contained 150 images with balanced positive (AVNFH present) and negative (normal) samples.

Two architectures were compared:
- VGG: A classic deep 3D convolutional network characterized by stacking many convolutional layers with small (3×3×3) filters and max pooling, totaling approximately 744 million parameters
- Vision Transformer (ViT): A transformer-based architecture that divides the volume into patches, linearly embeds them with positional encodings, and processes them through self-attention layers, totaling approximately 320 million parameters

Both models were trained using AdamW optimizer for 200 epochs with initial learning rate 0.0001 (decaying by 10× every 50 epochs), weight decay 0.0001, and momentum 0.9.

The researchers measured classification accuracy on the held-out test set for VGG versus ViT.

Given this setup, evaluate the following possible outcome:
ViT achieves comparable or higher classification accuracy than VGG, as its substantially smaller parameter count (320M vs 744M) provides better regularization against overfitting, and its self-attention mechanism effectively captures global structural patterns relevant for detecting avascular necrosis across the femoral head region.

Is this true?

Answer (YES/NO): NO